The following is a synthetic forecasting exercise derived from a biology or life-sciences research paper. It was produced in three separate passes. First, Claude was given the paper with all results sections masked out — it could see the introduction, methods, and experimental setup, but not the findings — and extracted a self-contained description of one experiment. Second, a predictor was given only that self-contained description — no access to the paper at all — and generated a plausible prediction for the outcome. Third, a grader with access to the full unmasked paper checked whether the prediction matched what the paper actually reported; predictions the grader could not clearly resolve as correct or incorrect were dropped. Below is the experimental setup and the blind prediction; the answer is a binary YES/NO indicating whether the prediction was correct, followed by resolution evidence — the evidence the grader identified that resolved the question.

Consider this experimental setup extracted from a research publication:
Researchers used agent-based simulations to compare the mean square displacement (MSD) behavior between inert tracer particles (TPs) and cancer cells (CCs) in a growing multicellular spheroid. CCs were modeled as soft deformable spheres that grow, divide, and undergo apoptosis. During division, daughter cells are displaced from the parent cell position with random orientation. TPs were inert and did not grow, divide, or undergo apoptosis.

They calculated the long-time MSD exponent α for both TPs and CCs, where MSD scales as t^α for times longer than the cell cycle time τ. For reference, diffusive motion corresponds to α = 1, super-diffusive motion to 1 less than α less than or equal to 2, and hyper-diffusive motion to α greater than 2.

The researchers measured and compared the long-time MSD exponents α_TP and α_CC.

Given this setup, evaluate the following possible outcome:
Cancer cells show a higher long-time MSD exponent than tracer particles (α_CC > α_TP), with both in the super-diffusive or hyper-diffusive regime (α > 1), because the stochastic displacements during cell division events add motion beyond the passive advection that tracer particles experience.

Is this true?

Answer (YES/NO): NO